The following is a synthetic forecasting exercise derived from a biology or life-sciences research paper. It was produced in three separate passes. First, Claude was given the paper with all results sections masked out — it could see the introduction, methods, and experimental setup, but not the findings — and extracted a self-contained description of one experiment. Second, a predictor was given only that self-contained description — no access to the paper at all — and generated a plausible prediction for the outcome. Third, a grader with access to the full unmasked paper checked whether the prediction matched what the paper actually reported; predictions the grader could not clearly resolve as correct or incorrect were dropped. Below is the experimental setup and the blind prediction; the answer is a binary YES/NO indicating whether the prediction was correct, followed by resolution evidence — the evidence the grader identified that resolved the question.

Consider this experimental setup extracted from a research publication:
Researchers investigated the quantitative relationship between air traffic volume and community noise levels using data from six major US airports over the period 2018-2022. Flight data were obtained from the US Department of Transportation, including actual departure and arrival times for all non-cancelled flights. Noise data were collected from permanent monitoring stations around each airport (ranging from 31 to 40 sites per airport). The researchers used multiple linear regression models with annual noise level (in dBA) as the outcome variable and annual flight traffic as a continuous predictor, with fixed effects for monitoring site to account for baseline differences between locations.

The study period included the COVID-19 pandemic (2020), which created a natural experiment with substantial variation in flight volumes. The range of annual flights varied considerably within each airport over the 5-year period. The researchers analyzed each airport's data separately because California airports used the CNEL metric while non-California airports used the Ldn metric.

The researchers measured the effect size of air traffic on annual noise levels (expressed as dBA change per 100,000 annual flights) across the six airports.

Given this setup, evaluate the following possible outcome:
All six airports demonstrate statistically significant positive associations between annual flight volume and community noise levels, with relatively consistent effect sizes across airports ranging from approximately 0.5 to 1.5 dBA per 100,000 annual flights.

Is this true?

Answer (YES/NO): NO